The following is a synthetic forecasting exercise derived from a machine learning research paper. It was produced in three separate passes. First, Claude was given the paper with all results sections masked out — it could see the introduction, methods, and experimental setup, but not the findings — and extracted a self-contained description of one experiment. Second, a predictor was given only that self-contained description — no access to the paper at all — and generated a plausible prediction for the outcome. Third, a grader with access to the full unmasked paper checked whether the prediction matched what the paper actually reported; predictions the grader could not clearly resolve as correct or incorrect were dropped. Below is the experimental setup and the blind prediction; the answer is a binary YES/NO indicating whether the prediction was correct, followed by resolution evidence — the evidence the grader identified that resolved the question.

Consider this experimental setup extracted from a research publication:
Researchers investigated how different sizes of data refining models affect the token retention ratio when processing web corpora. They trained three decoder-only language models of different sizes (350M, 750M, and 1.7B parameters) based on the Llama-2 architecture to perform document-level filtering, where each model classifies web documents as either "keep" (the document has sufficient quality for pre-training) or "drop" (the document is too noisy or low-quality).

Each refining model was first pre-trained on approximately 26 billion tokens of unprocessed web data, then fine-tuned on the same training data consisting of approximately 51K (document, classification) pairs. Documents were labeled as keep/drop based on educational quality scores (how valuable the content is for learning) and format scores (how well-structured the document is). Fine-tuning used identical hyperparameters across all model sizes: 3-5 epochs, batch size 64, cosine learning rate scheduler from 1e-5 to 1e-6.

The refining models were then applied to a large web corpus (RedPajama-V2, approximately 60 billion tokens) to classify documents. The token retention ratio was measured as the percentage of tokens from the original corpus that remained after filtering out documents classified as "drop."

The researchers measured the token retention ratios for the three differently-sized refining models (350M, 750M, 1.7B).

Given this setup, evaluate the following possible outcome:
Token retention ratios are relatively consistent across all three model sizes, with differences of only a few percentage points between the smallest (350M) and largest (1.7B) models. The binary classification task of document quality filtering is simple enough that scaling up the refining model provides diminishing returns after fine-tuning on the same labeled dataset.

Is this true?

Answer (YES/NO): NO